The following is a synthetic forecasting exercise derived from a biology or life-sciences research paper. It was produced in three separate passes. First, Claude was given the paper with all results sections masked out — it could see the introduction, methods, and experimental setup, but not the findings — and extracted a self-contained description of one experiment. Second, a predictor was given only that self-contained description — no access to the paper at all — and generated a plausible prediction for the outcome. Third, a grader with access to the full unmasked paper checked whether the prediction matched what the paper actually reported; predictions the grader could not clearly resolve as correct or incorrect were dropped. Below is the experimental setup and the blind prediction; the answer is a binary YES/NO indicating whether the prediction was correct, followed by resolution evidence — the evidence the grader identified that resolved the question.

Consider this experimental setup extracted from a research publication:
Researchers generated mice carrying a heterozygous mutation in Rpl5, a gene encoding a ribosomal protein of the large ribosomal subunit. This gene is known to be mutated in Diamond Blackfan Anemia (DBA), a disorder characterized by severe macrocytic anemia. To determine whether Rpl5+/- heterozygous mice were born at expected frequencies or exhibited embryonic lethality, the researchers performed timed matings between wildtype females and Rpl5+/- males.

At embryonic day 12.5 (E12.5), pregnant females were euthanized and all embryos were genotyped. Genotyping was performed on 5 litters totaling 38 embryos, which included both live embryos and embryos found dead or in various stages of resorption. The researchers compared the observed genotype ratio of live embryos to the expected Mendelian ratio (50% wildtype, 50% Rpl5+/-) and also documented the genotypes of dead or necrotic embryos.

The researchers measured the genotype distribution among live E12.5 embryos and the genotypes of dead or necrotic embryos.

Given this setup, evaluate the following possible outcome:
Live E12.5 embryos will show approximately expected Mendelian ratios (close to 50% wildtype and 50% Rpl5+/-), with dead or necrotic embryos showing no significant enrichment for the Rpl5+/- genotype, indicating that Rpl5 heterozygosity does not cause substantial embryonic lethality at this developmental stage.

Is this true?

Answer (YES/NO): NO